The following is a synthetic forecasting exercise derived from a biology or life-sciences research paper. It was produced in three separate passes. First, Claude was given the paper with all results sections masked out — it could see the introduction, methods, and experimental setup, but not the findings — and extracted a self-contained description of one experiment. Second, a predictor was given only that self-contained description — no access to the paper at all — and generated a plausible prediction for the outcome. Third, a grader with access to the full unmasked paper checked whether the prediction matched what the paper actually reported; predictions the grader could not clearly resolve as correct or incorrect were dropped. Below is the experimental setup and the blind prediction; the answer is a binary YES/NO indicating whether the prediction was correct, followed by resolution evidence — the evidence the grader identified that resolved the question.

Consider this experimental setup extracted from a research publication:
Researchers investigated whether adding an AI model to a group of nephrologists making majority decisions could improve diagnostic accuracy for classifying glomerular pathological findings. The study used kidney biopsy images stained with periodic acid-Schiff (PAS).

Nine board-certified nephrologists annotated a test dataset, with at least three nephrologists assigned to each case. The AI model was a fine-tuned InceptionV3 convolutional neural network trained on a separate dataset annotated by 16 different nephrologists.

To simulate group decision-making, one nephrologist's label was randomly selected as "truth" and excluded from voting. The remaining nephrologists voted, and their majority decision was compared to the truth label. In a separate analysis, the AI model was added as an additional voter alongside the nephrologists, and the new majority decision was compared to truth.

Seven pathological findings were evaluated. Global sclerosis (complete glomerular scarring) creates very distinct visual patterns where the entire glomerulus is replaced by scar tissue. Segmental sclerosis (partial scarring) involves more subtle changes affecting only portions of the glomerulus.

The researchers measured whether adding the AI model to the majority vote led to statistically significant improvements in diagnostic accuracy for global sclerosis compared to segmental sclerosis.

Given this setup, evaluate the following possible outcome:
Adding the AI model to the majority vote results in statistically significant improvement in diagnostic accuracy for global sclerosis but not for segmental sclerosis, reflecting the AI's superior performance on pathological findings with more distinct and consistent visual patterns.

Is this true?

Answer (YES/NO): NO